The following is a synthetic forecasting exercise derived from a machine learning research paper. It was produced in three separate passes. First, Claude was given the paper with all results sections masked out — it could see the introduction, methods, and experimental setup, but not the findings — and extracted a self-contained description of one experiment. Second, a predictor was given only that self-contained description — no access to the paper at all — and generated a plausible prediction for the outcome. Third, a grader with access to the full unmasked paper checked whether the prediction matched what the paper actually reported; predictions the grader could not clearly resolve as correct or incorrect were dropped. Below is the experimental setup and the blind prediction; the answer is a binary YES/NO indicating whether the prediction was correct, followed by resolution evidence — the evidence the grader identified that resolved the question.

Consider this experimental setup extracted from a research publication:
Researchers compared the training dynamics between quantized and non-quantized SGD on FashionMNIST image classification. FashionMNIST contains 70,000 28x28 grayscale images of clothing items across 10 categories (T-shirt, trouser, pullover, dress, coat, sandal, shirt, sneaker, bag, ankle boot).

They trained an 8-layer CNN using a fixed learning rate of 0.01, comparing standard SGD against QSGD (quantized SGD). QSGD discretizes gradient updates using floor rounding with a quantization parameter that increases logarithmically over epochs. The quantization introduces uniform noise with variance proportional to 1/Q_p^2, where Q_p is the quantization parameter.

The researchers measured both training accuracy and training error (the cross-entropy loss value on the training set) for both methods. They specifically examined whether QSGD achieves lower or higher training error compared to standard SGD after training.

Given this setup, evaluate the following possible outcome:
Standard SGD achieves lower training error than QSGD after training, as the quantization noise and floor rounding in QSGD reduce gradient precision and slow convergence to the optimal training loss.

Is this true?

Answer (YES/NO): NO